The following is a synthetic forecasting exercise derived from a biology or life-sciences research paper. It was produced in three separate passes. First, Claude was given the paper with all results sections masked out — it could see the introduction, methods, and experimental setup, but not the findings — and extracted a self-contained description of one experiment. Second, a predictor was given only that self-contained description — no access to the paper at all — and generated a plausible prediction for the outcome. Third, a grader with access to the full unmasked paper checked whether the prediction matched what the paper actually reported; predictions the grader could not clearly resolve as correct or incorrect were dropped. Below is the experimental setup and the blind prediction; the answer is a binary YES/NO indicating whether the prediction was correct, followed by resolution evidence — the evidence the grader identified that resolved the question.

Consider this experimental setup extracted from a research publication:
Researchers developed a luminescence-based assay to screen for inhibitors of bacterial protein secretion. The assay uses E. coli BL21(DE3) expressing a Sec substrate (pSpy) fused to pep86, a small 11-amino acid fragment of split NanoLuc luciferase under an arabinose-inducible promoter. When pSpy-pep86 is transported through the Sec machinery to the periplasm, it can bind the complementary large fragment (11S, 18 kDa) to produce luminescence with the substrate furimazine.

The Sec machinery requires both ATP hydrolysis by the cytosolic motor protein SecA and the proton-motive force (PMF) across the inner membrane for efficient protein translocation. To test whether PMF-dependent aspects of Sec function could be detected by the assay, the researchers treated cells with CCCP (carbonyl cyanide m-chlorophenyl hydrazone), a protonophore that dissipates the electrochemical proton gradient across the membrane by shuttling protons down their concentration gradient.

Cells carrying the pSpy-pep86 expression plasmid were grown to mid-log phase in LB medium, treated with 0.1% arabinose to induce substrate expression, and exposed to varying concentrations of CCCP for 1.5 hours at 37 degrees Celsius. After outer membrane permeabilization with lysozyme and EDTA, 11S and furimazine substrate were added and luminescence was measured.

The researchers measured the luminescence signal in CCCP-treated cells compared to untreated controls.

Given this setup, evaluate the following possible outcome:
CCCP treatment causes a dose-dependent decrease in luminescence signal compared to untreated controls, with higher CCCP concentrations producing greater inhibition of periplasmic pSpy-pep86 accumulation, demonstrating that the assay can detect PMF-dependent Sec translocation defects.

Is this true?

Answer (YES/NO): YES